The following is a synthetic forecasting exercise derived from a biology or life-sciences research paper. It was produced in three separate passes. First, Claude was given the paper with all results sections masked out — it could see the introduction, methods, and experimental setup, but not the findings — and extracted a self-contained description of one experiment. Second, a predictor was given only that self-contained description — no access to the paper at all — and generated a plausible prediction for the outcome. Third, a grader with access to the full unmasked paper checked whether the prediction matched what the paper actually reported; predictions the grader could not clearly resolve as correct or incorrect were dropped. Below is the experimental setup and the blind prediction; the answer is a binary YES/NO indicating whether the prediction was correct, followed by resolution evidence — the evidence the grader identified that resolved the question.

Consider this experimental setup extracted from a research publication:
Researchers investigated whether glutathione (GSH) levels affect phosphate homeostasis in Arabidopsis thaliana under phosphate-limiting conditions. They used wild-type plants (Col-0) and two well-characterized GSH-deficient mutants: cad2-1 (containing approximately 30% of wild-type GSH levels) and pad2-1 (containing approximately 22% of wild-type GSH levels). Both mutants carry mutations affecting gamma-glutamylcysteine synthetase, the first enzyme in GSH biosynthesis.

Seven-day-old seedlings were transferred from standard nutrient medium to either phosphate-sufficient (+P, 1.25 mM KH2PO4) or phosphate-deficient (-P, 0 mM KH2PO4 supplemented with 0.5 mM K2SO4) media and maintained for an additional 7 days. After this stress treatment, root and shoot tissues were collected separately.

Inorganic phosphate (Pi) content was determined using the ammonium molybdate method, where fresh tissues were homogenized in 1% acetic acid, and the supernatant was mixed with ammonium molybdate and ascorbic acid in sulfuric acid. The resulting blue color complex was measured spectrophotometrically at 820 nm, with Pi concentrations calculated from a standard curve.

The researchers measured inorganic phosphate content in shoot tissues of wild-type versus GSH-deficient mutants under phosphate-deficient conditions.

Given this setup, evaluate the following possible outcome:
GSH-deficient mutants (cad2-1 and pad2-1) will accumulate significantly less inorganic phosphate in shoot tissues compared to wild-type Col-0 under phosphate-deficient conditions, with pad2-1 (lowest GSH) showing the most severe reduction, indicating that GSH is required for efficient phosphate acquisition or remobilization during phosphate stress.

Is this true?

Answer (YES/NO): YES